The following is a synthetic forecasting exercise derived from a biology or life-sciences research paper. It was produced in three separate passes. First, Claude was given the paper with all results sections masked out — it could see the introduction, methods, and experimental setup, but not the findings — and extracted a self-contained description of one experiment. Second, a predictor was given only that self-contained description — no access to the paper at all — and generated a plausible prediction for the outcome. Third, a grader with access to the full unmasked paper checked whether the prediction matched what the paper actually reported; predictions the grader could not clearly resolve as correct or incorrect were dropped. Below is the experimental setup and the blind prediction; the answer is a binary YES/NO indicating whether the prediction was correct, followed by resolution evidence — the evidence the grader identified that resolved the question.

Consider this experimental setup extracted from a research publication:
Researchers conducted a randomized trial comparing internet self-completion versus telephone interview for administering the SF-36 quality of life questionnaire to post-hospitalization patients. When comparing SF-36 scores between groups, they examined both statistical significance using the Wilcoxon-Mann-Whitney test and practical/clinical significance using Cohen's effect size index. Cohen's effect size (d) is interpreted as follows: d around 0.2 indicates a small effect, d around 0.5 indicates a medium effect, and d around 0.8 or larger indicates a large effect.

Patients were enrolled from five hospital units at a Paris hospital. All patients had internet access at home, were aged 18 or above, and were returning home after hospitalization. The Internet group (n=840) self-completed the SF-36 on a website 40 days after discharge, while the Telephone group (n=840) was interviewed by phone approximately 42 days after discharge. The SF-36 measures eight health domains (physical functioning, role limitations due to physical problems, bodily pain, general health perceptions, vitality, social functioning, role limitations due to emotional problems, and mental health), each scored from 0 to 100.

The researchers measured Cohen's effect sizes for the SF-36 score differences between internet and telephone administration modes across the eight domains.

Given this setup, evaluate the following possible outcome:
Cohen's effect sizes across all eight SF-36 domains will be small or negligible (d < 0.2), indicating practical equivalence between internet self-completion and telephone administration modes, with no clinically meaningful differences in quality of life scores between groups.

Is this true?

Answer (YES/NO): NO